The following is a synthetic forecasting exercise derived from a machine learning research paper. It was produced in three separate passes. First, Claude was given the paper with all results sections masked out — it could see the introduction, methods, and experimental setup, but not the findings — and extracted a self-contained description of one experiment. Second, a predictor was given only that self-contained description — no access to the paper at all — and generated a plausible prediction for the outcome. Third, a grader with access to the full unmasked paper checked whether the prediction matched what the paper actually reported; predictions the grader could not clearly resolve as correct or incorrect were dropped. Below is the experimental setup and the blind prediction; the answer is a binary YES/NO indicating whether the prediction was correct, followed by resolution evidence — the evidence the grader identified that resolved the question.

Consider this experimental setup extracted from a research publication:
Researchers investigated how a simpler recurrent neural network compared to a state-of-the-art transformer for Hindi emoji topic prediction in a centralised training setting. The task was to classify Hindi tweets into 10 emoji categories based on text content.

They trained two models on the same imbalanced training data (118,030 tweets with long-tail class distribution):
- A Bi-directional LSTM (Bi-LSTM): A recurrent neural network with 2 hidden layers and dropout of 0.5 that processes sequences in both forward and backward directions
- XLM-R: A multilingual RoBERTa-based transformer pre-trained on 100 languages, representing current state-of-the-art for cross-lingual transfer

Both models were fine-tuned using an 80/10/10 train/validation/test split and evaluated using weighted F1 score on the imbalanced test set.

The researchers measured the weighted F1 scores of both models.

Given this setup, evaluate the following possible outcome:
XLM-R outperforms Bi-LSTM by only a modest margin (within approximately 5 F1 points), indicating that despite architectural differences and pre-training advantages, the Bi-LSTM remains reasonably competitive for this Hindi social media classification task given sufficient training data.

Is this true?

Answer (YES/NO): YES